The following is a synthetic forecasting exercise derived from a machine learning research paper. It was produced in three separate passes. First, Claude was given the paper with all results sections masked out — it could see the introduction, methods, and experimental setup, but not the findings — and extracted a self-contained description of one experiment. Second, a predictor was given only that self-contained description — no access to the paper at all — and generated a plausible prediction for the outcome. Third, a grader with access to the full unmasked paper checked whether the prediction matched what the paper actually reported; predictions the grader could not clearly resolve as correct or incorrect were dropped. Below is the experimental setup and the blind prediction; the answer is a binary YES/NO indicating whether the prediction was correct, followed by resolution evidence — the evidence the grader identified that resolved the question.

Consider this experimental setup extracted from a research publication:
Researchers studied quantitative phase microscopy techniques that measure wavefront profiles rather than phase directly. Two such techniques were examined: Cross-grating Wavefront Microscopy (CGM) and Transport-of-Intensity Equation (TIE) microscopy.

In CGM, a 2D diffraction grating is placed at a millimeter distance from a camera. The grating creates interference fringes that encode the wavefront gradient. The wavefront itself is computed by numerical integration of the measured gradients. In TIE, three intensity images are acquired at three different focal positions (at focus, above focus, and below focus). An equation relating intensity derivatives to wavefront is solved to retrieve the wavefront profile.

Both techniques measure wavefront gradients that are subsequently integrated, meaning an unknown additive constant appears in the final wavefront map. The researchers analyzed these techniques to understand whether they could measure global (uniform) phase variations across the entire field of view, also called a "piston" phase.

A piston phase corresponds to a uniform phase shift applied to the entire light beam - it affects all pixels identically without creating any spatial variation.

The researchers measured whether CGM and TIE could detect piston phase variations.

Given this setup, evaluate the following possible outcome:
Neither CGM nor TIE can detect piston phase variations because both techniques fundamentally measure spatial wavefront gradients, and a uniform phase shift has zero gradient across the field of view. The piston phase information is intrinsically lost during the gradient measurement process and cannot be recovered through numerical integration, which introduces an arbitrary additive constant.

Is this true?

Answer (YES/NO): YES